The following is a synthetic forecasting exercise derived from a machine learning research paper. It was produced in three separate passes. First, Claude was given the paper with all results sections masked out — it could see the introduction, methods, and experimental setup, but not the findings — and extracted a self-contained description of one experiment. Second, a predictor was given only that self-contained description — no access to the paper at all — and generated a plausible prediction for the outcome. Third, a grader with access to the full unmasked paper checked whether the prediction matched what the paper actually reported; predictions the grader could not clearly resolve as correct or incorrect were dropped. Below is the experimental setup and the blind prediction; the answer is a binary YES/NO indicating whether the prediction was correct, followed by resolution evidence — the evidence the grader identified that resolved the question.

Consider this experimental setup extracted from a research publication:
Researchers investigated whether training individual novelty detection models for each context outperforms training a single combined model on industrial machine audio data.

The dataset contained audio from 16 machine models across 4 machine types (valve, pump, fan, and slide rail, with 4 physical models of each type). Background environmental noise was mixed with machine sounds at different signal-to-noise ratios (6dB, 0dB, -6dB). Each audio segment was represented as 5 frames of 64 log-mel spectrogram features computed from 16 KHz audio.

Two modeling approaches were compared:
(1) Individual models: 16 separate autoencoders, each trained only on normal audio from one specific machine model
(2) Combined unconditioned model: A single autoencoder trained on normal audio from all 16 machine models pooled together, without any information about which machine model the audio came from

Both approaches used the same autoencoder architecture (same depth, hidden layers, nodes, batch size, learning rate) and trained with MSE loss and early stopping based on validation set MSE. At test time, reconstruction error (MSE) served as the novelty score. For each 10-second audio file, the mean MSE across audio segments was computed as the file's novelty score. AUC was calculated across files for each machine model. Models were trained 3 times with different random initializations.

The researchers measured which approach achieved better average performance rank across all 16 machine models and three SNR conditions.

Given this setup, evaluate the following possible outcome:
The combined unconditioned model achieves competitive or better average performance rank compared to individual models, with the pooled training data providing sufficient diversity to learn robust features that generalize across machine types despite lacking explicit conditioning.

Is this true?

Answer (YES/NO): NO